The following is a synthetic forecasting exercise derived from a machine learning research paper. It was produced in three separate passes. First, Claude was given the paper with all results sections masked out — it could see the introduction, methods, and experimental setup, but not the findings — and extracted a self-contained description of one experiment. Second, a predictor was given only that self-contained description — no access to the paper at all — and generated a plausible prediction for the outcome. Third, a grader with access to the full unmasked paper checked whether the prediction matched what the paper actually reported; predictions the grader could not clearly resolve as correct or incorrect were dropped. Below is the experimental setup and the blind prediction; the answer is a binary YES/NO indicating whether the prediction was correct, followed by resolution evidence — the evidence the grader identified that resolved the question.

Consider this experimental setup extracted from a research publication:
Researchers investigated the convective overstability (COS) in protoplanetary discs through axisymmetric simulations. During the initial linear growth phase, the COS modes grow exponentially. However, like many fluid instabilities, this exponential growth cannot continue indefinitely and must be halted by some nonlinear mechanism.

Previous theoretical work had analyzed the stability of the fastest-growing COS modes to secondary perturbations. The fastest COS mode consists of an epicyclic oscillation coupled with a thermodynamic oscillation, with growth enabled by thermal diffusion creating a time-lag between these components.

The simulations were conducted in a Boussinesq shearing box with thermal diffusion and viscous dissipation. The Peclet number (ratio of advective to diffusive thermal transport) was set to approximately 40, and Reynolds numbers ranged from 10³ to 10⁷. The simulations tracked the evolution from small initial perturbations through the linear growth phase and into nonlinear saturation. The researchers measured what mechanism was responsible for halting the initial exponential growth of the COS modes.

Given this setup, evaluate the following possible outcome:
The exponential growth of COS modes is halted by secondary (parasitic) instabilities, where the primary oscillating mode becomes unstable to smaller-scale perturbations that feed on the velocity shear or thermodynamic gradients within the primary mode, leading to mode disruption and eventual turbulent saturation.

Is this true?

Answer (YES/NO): YES